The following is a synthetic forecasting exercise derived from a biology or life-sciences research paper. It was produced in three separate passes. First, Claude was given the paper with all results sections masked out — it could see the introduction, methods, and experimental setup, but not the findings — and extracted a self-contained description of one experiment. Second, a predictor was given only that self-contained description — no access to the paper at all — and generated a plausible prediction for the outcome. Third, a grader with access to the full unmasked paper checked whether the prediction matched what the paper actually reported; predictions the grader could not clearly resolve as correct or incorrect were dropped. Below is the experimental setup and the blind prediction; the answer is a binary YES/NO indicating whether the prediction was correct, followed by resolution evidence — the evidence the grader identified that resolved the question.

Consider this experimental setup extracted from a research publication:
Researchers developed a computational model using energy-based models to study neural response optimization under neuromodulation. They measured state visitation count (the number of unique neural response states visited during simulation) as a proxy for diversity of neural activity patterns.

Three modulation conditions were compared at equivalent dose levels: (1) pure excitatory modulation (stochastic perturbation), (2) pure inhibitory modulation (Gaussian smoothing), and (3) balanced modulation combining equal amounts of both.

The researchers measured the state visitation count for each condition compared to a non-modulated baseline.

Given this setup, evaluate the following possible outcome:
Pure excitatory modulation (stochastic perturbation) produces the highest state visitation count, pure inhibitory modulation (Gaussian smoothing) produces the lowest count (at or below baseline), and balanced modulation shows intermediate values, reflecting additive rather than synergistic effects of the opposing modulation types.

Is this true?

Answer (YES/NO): NO